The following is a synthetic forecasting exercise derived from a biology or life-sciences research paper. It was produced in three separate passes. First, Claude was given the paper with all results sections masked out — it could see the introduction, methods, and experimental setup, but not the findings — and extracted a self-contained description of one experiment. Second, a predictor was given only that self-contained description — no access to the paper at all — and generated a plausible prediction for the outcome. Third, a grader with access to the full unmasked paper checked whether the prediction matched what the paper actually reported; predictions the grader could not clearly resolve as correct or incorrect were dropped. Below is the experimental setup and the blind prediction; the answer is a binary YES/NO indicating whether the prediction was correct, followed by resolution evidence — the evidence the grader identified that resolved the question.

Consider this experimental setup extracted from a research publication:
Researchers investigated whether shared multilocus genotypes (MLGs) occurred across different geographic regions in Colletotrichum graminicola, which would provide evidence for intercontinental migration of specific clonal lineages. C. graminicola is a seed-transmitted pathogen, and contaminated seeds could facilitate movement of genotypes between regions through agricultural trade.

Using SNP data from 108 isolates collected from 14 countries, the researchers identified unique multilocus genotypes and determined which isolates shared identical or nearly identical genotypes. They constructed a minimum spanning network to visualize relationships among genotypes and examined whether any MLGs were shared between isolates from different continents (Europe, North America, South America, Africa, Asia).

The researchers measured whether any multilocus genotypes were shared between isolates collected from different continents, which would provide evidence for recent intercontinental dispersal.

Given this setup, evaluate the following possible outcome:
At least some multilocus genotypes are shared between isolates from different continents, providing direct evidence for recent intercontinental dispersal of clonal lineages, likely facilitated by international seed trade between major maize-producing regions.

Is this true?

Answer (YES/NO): YES